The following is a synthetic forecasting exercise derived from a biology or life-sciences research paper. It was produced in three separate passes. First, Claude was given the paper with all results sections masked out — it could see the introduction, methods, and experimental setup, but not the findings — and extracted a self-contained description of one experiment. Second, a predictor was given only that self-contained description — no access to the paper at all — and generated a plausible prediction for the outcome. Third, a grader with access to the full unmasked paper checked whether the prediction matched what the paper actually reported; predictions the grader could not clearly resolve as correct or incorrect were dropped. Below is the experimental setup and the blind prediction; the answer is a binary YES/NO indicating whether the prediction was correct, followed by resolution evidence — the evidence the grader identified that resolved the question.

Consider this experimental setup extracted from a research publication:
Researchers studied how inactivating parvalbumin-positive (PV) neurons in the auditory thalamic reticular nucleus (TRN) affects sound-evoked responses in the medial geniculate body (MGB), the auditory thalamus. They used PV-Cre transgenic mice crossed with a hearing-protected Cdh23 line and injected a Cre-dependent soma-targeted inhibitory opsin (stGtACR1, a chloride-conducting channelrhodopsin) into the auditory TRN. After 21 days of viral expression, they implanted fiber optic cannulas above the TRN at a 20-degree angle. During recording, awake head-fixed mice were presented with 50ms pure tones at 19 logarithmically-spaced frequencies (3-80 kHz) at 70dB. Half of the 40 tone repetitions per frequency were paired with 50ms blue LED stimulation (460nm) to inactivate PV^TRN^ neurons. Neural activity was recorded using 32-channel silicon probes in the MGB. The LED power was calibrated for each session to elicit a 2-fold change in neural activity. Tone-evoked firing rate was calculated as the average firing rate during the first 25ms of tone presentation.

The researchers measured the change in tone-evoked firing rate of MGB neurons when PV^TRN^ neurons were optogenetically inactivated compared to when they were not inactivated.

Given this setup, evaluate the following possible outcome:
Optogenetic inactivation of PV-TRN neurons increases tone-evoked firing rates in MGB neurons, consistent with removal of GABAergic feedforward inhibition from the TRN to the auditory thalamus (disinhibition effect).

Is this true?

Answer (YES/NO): NO